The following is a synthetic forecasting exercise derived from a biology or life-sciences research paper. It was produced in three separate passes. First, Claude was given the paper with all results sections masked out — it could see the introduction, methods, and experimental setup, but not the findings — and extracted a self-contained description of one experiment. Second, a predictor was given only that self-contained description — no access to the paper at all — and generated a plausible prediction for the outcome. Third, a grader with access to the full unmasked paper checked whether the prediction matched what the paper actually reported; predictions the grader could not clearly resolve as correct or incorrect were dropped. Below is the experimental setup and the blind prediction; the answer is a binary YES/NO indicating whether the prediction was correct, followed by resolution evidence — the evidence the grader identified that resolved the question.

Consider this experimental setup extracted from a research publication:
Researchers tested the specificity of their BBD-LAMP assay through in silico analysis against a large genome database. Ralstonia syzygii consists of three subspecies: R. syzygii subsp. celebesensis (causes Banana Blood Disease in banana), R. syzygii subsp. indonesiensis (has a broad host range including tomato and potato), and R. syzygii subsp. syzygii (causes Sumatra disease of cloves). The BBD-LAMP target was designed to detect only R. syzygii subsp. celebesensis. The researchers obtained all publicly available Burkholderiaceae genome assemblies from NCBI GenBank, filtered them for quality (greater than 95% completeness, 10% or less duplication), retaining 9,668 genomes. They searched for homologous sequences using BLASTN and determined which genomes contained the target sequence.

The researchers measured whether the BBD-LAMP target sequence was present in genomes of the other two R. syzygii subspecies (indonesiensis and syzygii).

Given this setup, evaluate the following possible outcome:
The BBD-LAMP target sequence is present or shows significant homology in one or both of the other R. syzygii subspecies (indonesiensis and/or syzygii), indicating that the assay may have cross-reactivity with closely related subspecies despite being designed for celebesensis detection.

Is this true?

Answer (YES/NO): NO